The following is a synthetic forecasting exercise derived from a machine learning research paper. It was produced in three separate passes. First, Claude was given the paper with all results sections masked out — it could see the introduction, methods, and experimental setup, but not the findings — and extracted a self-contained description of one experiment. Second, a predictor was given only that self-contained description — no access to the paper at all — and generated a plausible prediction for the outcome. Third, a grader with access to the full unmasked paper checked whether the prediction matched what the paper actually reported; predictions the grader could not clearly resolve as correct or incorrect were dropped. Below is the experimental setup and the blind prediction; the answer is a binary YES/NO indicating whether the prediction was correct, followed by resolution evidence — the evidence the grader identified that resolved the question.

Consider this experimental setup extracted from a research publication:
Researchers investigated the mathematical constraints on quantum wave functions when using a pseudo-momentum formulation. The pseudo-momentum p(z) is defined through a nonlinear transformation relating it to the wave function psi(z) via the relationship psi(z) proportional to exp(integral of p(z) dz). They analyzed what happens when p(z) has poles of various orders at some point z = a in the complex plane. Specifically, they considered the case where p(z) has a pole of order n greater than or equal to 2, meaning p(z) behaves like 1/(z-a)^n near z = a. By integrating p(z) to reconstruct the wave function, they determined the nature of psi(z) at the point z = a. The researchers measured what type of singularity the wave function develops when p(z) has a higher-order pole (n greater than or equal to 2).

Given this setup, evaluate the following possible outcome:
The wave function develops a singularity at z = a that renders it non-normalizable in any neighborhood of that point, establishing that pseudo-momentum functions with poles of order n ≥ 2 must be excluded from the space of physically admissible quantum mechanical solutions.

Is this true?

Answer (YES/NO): NO